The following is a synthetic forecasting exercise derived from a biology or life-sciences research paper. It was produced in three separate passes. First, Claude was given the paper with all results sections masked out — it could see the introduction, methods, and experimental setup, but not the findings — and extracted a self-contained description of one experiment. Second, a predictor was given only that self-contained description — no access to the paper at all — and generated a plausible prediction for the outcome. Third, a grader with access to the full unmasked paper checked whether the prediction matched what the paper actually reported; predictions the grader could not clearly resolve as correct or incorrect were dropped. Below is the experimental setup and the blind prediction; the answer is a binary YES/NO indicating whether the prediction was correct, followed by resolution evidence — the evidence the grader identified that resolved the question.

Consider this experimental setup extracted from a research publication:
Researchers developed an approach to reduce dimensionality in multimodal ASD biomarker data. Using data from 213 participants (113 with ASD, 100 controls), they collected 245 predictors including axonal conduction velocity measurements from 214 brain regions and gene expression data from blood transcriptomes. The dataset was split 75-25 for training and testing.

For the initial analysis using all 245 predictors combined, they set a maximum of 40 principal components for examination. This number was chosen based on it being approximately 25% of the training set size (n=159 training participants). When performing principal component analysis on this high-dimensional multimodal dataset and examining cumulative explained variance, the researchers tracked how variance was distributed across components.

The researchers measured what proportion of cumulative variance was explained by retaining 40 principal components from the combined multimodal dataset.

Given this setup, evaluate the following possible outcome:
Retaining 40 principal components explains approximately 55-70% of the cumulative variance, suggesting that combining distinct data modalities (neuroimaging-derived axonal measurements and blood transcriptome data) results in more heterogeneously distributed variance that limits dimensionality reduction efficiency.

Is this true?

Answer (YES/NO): NO